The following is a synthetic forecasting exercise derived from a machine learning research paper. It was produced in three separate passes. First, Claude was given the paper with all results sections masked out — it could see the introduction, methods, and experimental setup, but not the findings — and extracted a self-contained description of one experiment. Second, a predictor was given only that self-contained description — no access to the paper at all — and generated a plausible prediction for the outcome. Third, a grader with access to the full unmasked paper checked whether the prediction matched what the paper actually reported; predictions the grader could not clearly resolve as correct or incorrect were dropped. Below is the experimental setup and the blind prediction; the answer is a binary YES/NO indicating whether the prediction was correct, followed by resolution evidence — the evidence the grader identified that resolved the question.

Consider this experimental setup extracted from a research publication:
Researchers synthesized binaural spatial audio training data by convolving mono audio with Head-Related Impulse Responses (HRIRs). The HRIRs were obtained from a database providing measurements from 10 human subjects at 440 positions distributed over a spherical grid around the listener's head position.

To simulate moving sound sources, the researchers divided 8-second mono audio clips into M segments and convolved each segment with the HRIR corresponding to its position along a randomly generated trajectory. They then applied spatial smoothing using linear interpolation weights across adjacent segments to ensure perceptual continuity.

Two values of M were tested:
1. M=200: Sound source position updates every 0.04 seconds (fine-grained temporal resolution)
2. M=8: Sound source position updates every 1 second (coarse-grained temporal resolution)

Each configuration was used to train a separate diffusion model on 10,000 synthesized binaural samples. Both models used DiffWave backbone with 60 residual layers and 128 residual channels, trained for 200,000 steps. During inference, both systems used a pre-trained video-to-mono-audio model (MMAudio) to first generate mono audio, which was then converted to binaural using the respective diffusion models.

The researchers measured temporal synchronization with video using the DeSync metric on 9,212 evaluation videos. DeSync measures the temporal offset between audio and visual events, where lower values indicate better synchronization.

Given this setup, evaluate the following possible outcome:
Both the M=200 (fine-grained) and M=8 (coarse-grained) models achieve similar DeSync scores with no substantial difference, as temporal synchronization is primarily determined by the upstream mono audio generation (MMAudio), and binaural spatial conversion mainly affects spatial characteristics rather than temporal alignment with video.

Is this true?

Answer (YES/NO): YES